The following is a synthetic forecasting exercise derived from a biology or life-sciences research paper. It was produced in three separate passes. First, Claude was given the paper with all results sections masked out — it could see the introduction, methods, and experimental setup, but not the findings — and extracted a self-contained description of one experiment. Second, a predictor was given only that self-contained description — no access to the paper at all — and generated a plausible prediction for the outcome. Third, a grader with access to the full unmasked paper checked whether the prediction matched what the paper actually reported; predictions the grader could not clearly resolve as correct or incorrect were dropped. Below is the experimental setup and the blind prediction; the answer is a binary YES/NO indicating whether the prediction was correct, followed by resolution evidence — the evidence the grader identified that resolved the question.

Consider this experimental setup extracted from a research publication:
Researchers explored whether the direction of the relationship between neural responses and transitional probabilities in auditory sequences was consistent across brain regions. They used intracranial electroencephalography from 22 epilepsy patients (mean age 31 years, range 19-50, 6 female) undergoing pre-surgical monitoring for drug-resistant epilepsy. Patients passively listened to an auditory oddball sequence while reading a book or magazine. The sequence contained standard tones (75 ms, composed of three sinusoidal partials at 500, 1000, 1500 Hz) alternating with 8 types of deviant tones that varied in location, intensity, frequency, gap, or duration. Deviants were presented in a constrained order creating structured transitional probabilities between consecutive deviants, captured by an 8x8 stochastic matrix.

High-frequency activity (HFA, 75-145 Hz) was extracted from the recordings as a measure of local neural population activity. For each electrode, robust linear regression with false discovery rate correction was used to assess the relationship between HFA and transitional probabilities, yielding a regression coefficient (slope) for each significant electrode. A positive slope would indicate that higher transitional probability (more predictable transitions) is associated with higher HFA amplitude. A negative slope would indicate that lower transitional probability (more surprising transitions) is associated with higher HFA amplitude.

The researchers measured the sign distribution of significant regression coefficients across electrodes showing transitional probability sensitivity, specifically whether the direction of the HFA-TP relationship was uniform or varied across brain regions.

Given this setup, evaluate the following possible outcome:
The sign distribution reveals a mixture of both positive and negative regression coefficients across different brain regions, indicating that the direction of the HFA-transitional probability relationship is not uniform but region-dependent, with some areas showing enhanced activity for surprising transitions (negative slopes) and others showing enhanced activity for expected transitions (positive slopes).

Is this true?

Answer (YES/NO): NO